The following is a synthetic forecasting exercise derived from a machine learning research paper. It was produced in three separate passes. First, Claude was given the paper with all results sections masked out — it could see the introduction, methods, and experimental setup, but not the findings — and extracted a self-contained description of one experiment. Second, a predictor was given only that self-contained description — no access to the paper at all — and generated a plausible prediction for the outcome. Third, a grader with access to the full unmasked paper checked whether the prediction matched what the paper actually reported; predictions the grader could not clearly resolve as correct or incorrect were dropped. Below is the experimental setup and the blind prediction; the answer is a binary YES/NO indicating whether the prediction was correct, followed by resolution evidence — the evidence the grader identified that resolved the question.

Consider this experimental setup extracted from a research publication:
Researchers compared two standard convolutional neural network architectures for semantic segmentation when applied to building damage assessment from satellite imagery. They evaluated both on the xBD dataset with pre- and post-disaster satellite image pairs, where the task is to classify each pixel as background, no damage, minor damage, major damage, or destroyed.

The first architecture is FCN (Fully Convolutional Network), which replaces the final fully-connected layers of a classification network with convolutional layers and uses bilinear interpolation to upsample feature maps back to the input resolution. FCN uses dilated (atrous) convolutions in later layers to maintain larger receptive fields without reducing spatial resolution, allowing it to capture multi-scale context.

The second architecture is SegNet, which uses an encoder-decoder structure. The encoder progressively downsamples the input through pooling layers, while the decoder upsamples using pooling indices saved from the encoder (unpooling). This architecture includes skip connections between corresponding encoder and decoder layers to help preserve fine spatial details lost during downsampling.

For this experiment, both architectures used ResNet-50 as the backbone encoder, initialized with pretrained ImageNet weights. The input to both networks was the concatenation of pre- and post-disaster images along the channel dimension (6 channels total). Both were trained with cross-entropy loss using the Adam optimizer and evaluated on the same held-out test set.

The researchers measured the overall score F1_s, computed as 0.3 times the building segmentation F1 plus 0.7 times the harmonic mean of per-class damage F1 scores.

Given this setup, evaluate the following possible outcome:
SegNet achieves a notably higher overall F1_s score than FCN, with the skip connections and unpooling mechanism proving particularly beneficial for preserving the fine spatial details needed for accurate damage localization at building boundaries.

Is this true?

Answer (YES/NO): NO